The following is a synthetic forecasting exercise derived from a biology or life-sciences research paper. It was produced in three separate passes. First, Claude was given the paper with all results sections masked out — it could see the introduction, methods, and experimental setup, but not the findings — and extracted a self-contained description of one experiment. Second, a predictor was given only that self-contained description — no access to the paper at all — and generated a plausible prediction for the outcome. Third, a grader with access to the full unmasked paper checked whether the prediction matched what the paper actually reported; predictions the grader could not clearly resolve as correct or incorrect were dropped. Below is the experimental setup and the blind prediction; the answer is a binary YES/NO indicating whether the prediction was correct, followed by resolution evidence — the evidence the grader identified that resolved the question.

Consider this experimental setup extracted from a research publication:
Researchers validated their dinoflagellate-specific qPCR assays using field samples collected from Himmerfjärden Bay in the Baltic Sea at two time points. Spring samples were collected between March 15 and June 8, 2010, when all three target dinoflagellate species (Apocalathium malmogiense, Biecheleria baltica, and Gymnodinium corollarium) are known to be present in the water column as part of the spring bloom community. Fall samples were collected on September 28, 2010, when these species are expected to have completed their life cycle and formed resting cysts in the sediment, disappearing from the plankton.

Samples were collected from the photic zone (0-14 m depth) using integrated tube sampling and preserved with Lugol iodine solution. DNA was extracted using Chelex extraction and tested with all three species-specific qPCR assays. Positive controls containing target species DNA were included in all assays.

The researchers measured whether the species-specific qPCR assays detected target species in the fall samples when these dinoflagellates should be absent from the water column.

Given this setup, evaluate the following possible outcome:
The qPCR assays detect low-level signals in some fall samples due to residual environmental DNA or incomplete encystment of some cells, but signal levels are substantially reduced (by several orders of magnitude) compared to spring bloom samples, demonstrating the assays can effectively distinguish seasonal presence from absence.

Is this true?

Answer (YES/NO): NO